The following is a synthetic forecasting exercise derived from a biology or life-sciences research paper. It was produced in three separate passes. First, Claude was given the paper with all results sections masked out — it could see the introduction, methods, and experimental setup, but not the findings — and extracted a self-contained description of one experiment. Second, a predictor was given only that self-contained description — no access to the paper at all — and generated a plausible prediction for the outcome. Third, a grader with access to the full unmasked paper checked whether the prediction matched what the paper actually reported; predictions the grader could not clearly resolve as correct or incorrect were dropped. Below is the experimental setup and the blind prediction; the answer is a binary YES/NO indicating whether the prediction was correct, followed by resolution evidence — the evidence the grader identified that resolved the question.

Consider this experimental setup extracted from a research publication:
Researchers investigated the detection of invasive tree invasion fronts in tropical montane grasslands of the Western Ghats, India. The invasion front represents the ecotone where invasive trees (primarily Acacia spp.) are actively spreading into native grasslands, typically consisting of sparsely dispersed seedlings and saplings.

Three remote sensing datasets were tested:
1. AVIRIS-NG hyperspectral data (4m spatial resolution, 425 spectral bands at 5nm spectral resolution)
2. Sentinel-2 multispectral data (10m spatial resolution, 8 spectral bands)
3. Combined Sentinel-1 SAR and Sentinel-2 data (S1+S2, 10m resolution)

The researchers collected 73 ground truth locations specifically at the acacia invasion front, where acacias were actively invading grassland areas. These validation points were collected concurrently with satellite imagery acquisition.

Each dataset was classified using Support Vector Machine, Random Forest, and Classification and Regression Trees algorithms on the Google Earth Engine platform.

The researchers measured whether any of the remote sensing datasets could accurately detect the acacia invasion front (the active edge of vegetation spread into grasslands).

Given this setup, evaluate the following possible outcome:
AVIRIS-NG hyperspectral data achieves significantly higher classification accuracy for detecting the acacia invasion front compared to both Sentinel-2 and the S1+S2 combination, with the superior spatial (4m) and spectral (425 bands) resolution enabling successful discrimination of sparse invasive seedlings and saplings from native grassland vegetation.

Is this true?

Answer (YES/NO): YES